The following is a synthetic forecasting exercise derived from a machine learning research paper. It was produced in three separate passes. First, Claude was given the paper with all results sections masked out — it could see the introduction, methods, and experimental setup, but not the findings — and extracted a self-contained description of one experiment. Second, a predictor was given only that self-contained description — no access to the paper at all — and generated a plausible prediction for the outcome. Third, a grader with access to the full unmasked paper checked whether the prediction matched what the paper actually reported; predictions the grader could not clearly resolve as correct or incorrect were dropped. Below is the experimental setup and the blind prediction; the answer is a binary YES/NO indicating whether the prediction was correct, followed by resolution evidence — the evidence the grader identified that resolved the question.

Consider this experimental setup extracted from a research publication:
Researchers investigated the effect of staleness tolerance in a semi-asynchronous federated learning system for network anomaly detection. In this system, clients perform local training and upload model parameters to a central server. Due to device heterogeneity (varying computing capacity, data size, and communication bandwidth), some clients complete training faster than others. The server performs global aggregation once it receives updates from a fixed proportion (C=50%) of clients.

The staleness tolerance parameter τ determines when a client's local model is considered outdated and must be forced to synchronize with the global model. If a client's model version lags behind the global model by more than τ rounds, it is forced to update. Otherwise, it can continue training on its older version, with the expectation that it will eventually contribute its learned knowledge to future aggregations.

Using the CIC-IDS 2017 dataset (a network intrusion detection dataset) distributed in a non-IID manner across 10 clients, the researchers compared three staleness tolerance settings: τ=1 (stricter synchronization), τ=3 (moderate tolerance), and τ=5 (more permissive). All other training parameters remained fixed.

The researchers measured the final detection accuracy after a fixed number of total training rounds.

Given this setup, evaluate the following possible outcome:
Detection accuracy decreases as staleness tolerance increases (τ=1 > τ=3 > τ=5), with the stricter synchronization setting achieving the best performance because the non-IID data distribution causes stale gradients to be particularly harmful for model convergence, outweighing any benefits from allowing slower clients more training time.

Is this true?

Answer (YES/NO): NO